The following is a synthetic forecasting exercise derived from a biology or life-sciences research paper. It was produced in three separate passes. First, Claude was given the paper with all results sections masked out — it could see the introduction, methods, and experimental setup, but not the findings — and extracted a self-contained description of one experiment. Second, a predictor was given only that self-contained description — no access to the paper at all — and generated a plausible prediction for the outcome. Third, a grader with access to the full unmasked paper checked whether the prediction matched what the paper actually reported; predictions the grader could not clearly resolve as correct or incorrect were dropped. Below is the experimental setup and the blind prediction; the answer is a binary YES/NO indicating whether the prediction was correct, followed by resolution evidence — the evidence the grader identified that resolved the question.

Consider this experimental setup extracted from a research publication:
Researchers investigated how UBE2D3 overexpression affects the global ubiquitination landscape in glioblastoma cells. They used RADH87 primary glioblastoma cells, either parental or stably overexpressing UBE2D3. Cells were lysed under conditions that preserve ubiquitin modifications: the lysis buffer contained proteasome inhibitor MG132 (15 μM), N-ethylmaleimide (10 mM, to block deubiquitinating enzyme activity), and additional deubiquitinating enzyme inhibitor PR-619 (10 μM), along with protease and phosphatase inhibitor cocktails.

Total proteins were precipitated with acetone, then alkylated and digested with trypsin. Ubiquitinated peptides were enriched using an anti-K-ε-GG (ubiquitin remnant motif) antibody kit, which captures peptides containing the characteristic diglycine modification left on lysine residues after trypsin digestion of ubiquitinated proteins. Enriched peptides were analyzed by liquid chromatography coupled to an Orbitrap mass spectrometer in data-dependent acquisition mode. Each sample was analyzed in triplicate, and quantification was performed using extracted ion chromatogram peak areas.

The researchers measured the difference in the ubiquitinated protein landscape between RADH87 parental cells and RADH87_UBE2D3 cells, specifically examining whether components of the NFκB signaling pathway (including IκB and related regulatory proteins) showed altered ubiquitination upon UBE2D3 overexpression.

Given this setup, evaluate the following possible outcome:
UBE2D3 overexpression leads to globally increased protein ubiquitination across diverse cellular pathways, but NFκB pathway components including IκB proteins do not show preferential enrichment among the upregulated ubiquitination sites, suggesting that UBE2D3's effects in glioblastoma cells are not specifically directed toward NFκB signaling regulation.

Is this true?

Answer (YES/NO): NO